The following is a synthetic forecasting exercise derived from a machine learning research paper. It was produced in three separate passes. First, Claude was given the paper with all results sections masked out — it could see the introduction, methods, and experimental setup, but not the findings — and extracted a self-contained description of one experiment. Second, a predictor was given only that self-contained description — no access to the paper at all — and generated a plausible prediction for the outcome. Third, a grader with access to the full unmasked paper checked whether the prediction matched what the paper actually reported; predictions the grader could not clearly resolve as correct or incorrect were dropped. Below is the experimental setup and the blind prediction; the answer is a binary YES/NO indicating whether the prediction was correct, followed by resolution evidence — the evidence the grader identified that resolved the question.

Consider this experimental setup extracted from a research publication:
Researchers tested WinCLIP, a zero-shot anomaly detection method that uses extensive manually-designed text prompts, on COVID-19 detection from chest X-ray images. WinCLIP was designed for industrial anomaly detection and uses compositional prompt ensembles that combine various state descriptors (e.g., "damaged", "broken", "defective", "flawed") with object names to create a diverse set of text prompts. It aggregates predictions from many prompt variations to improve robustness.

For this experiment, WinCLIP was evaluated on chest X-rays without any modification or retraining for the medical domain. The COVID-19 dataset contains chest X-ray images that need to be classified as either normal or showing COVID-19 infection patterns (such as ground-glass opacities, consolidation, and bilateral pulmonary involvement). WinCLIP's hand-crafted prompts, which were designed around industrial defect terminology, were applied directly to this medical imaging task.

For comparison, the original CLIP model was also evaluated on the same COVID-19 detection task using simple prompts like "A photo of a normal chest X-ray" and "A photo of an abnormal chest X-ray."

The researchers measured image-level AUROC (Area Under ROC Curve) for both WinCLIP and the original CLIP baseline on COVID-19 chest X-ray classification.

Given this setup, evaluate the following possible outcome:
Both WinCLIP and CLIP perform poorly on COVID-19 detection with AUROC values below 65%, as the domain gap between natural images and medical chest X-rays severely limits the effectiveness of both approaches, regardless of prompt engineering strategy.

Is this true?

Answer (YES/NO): NO